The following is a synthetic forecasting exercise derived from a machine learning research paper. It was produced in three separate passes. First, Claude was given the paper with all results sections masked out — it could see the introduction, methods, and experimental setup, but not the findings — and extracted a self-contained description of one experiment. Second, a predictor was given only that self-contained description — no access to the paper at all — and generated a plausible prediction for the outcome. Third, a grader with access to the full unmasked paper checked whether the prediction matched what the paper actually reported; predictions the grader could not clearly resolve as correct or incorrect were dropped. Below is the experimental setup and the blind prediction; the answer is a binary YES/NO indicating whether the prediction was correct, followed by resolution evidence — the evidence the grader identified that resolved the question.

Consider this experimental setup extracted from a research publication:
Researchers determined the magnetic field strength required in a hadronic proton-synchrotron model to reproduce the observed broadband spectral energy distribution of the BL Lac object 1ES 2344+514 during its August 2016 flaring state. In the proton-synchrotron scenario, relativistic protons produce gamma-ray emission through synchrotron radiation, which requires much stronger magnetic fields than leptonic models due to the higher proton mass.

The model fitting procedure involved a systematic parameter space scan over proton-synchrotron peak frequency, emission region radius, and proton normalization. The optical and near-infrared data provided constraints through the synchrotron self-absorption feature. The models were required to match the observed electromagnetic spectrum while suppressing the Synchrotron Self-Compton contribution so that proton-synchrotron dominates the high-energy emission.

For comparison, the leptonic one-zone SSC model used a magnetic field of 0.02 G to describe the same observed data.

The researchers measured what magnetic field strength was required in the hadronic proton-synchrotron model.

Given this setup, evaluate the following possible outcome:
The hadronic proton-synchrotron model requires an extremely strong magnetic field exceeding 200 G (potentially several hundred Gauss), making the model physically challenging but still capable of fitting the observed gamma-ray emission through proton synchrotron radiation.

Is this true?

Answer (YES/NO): NO